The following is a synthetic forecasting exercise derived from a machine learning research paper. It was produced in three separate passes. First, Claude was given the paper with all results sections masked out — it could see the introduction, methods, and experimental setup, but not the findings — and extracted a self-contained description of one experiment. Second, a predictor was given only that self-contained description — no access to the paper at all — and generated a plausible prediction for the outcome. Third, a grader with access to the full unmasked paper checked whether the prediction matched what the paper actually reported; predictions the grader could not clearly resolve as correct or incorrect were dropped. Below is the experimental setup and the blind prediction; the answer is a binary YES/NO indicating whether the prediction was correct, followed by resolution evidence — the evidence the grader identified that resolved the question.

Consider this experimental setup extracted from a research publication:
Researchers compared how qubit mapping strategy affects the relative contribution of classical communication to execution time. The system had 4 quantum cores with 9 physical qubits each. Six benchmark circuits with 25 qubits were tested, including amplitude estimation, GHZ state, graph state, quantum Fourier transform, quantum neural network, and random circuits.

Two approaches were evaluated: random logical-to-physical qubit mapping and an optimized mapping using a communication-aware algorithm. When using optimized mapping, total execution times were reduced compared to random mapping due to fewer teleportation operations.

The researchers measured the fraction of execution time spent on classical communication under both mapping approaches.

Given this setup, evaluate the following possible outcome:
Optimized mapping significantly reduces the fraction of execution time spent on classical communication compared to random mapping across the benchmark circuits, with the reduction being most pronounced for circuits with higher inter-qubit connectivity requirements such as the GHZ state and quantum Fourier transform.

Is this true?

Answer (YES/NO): NO